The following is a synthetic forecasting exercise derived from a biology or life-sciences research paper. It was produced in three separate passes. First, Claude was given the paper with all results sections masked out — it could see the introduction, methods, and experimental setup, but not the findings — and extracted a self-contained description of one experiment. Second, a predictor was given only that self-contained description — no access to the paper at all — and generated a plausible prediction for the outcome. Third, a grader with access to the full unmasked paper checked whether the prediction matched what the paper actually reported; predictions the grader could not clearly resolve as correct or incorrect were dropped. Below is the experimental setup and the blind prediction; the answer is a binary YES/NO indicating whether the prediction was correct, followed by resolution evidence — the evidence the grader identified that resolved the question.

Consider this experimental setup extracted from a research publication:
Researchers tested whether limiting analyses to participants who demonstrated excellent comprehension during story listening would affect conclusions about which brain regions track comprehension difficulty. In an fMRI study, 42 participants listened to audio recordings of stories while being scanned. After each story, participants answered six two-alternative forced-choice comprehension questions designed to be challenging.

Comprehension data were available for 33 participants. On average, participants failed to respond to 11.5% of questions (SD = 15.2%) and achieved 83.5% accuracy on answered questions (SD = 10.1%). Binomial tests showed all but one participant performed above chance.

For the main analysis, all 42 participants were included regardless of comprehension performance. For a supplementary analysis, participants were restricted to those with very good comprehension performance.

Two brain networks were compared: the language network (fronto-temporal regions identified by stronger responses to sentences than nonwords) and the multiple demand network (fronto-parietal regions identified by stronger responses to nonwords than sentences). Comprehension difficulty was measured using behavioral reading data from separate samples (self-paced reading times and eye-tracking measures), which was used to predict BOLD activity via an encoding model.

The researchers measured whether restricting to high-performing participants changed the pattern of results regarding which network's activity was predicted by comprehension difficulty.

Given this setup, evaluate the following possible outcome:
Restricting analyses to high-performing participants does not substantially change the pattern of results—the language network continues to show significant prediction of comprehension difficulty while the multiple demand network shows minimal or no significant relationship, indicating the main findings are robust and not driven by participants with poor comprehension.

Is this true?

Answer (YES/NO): YES